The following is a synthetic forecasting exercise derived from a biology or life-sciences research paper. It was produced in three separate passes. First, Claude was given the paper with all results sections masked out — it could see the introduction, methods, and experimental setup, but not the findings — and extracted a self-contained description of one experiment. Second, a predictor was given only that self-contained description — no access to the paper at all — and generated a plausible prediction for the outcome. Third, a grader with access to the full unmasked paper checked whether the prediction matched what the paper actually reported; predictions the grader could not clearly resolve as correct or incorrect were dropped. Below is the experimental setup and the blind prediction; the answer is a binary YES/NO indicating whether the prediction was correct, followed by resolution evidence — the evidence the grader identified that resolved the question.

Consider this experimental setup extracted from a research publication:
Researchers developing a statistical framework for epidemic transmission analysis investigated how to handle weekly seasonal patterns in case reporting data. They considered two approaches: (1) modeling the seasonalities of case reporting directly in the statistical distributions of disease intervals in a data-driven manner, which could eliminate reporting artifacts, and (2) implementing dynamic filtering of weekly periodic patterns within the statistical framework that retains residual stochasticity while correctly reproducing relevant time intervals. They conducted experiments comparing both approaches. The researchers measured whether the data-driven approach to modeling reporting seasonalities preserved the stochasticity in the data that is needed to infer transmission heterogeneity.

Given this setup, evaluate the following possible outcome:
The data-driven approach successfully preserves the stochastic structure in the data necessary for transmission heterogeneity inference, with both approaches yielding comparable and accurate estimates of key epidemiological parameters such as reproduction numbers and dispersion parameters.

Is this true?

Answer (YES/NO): NO